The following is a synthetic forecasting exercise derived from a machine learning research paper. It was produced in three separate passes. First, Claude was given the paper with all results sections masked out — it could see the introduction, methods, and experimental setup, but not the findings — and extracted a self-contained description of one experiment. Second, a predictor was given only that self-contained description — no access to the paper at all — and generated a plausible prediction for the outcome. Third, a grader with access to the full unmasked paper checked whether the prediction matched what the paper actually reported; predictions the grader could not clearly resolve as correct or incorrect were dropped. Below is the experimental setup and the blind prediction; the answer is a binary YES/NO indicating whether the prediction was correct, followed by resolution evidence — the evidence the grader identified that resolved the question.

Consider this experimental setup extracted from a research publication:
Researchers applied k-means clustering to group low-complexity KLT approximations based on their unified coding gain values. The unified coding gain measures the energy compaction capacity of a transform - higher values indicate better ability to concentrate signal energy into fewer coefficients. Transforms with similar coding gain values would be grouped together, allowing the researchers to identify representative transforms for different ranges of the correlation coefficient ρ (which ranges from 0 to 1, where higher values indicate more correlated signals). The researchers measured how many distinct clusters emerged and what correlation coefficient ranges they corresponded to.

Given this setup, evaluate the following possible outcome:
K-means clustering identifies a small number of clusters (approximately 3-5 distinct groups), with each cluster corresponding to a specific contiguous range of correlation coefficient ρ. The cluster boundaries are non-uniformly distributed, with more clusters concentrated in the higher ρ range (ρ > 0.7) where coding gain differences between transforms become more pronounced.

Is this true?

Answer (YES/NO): NO